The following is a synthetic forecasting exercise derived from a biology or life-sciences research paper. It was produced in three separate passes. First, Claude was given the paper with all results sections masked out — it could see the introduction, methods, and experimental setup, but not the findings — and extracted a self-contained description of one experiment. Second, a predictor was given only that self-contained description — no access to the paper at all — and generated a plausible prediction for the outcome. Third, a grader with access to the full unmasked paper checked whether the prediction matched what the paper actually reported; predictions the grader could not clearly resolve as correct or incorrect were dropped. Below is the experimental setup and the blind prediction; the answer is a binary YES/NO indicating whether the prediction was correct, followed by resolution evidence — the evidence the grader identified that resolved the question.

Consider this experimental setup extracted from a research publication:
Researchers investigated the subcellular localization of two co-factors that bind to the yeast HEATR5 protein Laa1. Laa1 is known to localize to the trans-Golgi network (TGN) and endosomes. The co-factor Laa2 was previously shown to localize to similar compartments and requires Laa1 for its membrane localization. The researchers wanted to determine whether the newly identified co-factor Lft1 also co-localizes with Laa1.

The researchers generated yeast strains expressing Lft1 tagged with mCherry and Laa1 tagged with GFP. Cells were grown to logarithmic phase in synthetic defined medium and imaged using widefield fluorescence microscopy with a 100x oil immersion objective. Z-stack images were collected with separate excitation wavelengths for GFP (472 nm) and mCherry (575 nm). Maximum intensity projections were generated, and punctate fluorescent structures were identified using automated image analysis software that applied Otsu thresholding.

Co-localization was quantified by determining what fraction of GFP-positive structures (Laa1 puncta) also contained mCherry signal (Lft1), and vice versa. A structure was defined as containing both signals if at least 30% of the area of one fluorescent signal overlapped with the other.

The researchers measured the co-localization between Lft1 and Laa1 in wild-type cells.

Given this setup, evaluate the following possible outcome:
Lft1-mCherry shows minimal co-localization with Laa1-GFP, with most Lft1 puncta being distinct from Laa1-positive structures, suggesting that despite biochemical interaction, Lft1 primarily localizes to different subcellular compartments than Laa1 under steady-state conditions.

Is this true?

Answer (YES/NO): NO